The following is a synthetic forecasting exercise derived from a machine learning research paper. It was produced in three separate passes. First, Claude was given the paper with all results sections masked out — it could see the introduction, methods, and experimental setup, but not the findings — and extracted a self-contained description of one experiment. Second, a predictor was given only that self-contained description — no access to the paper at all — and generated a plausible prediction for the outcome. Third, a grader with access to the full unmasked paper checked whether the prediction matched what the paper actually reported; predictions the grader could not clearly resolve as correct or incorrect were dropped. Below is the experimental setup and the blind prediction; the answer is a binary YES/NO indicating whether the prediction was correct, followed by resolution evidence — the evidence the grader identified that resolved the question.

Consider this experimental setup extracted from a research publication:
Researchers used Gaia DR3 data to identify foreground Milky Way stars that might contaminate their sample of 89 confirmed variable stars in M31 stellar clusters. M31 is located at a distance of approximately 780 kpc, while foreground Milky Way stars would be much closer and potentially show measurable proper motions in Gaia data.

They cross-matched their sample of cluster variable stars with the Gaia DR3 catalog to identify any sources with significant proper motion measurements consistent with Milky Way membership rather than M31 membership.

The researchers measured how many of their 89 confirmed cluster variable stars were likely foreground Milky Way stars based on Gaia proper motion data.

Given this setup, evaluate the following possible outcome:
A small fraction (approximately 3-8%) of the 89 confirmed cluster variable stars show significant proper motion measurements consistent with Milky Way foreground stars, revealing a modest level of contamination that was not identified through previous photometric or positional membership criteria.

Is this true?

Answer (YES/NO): YES